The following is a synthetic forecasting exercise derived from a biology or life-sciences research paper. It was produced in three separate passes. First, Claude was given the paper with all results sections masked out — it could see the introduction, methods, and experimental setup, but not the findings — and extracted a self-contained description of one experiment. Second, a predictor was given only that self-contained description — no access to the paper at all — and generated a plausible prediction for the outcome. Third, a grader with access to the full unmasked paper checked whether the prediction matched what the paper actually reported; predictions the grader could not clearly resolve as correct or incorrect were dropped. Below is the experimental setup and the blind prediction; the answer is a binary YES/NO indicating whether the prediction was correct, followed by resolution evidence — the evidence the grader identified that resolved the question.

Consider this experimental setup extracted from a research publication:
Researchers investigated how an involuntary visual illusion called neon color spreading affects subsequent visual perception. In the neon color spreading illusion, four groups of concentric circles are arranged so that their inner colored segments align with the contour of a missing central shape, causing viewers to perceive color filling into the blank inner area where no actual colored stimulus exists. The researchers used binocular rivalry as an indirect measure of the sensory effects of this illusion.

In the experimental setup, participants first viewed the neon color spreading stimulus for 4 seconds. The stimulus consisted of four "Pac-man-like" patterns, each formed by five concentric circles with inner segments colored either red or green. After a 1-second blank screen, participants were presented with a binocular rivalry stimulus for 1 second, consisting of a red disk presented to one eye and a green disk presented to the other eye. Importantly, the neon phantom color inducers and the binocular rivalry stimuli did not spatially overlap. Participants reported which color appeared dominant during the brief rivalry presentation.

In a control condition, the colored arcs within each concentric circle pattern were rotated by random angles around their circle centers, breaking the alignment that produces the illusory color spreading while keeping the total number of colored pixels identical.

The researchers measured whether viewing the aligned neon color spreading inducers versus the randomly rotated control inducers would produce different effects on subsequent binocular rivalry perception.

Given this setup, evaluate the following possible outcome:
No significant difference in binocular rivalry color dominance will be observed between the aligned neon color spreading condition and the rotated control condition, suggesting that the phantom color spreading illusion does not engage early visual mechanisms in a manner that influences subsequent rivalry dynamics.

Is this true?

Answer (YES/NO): NO